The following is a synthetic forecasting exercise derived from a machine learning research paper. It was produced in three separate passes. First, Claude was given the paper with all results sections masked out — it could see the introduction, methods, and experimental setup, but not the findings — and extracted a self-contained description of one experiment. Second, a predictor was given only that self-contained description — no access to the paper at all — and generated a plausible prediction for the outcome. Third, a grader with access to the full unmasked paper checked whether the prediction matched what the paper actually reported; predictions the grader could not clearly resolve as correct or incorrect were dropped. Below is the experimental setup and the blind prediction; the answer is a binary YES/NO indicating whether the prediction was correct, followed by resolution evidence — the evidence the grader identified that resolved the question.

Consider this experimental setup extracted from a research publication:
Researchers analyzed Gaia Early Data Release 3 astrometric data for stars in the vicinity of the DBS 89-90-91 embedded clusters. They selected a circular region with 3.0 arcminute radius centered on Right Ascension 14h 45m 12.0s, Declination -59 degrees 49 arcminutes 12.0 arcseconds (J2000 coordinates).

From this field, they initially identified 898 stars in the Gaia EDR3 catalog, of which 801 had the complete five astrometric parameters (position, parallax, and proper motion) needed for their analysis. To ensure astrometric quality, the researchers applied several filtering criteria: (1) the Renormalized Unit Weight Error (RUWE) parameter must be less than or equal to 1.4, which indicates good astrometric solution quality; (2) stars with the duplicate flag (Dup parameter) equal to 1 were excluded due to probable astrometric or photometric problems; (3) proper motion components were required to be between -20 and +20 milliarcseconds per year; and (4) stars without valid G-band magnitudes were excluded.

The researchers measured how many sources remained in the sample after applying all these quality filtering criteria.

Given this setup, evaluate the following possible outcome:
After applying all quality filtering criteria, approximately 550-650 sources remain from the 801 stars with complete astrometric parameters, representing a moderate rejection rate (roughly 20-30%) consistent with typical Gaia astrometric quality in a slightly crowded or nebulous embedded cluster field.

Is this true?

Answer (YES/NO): NO